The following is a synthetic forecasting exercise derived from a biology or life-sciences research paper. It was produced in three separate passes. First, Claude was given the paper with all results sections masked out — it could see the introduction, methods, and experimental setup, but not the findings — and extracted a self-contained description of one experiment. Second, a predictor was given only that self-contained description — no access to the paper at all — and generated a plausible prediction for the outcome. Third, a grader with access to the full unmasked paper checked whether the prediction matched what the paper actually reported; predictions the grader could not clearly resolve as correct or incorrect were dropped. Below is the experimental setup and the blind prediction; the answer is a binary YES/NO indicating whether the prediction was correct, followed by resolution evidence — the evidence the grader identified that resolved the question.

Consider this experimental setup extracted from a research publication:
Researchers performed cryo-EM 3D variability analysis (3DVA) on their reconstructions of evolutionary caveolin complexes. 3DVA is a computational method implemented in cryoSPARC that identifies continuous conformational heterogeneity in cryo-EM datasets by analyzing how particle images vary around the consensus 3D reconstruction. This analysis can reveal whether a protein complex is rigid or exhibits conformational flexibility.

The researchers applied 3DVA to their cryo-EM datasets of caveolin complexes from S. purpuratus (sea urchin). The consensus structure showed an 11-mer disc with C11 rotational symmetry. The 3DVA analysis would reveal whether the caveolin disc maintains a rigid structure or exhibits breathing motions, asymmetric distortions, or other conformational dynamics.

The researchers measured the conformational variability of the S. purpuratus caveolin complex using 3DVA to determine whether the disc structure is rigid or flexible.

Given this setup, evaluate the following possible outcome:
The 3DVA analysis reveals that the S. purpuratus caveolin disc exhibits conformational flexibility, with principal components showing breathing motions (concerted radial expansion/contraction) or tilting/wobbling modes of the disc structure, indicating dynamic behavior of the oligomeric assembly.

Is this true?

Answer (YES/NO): NO